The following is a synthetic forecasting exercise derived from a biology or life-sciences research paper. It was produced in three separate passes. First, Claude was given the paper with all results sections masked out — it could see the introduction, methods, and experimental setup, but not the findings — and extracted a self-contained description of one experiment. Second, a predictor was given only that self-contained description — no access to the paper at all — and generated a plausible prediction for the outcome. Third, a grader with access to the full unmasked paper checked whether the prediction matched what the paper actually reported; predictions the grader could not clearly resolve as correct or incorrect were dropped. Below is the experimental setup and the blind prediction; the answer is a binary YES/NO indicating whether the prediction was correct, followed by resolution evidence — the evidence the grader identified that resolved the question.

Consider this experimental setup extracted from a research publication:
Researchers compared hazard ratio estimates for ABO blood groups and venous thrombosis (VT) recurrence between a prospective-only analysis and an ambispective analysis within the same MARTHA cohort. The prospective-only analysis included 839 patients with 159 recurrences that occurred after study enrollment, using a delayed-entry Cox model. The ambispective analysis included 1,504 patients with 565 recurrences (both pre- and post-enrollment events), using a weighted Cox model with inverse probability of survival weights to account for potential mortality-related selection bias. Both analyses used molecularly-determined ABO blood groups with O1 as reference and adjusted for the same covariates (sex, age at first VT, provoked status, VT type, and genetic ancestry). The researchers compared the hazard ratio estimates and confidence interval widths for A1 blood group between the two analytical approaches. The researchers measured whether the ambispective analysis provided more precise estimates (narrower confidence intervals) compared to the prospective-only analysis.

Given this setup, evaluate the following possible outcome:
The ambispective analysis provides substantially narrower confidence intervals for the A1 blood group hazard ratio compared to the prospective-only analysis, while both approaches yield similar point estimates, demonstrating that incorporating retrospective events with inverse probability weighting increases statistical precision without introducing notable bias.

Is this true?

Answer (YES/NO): NO